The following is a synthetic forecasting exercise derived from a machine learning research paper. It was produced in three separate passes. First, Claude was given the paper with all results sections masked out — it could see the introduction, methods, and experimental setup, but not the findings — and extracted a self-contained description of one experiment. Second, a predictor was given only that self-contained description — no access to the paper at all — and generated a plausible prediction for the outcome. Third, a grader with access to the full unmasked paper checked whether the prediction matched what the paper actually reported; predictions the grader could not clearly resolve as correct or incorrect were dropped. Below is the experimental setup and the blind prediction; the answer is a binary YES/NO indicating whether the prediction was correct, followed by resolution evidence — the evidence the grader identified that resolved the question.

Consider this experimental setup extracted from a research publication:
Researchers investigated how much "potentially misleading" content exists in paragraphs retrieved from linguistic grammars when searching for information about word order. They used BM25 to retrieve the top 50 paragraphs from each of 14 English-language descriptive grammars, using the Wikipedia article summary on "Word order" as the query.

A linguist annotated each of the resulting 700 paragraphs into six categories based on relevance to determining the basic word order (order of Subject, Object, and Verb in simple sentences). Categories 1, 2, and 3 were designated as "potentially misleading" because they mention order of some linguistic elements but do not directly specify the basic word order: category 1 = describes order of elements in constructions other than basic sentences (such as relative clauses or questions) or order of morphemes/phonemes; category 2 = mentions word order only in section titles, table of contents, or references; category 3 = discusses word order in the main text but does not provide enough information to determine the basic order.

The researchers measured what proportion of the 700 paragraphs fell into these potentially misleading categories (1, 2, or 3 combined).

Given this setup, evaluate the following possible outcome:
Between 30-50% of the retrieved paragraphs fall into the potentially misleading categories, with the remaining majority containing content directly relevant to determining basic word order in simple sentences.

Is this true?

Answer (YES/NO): NO